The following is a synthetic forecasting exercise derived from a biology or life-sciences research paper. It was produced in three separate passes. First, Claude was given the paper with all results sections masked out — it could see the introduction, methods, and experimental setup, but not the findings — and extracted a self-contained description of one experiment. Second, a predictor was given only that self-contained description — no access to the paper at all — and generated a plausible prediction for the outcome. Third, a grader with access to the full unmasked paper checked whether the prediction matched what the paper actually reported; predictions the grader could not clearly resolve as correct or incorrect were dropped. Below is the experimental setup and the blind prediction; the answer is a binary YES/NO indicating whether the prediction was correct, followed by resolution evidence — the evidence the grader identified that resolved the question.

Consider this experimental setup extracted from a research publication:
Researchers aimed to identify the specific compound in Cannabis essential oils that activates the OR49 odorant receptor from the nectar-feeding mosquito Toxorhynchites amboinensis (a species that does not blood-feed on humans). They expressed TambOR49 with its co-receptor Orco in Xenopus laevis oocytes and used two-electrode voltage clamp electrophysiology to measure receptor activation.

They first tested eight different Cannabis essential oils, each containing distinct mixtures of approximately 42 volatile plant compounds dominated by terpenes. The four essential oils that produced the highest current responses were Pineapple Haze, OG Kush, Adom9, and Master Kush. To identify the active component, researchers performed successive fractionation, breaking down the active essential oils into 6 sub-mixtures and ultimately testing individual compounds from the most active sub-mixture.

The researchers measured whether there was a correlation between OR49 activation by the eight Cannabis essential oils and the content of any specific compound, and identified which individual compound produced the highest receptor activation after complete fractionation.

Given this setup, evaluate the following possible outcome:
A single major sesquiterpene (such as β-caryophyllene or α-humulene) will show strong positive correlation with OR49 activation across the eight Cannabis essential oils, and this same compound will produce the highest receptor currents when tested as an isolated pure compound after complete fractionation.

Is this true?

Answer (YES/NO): NO